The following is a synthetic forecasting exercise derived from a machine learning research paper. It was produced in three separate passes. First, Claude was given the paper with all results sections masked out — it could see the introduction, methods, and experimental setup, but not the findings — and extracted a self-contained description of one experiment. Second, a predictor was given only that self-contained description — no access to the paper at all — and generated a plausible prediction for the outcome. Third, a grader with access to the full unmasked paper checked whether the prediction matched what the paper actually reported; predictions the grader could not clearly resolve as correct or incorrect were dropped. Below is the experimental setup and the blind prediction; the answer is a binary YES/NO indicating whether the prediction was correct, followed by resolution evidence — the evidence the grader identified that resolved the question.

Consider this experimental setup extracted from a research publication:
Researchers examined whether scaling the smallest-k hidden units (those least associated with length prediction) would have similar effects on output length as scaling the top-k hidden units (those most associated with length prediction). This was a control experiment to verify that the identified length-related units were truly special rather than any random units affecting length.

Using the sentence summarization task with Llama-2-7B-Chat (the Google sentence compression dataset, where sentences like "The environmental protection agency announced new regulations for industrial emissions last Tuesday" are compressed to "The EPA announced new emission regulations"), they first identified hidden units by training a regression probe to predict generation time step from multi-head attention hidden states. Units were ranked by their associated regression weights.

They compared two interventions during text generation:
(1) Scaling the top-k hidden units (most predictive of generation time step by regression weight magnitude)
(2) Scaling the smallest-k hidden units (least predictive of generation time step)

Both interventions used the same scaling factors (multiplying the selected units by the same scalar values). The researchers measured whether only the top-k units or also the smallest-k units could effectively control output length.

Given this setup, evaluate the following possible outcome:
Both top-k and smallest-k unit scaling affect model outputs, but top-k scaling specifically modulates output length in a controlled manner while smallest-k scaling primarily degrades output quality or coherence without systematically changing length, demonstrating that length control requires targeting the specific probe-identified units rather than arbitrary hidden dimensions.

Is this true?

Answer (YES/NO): NO